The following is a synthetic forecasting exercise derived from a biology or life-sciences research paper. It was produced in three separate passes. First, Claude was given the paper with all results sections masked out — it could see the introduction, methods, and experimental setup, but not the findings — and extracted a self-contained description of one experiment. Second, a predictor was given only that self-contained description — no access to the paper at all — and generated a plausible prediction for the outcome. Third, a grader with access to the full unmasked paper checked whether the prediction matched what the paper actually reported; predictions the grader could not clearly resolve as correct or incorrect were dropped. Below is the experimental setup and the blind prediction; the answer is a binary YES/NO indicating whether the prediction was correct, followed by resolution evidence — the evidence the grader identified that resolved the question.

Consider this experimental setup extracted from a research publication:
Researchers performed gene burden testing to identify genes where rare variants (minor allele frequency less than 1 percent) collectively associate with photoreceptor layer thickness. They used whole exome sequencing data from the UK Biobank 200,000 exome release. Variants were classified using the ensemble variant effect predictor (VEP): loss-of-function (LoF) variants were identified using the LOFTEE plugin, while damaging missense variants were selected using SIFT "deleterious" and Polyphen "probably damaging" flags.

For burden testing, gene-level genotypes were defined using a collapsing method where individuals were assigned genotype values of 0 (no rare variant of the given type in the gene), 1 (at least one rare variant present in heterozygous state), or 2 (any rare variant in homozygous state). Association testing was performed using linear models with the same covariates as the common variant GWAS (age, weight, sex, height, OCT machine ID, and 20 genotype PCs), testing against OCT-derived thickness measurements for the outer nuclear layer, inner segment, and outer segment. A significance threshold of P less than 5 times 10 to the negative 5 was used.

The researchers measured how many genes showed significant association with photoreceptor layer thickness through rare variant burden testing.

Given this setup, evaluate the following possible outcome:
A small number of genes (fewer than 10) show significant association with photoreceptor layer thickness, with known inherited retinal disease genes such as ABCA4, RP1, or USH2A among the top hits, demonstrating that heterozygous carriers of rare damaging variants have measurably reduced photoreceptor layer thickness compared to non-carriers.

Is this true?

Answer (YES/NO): NO